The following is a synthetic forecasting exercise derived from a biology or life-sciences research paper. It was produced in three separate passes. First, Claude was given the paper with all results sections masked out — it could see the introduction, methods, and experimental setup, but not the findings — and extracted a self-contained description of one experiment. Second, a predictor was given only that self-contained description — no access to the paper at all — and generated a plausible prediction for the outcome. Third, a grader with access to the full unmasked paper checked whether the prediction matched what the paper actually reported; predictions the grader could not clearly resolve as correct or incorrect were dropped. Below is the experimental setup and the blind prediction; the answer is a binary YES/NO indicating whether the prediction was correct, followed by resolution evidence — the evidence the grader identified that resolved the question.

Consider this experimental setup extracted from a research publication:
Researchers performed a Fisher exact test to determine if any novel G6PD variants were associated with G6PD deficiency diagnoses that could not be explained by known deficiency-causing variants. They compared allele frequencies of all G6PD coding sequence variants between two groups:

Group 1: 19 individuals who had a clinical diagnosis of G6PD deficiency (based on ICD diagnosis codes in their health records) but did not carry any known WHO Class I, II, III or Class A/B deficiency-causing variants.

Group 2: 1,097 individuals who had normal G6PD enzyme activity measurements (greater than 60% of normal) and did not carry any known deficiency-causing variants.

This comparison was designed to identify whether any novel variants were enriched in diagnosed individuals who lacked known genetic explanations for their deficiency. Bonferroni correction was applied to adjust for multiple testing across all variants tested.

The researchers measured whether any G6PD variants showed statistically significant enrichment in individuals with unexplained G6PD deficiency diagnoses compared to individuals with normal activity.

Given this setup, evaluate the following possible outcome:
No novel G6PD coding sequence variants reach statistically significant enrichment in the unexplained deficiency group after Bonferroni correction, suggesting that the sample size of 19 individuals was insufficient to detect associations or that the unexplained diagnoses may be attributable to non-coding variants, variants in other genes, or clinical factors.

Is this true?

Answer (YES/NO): YES